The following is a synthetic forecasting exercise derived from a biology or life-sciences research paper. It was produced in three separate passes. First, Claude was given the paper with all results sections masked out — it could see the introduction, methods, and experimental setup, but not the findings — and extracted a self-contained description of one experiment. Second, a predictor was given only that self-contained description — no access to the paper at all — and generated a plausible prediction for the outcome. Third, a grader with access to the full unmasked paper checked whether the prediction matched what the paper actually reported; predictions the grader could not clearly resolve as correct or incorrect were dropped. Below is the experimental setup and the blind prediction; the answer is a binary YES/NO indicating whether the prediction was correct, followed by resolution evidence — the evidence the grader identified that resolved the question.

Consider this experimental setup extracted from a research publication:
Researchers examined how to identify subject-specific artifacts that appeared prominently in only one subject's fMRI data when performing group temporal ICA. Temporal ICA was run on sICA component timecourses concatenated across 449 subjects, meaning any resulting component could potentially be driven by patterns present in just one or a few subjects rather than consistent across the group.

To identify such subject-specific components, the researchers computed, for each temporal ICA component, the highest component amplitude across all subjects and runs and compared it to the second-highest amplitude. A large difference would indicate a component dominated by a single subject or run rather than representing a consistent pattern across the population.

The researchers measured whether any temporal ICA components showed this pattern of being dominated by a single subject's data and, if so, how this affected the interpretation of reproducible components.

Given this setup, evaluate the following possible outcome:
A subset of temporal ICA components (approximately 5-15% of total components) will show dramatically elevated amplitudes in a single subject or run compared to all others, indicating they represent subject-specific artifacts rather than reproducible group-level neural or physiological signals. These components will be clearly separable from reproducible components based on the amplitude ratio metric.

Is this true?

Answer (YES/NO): NO